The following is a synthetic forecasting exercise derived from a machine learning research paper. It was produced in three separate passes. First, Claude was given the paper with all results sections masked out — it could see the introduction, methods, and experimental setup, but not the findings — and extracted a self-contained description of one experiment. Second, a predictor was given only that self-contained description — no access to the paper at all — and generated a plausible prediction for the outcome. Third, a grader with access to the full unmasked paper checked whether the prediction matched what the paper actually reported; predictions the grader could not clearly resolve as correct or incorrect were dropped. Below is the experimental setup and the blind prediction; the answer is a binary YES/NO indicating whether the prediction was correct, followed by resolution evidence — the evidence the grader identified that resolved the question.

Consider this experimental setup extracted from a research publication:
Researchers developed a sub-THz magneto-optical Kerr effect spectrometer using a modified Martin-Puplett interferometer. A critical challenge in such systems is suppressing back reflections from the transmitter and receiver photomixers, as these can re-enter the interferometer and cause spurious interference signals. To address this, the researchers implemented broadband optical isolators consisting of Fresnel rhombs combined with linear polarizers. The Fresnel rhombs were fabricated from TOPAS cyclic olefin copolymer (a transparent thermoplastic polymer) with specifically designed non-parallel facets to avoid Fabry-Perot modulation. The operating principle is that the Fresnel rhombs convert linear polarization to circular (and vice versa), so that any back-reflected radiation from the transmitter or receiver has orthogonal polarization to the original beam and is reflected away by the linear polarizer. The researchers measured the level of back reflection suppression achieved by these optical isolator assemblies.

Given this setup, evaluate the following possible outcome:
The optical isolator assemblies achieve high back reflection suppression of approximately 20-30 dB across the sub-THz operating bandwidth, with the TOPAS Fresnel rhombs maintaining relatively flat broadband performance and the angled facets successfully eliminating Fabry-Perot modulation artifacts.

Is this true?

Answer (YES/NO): NO